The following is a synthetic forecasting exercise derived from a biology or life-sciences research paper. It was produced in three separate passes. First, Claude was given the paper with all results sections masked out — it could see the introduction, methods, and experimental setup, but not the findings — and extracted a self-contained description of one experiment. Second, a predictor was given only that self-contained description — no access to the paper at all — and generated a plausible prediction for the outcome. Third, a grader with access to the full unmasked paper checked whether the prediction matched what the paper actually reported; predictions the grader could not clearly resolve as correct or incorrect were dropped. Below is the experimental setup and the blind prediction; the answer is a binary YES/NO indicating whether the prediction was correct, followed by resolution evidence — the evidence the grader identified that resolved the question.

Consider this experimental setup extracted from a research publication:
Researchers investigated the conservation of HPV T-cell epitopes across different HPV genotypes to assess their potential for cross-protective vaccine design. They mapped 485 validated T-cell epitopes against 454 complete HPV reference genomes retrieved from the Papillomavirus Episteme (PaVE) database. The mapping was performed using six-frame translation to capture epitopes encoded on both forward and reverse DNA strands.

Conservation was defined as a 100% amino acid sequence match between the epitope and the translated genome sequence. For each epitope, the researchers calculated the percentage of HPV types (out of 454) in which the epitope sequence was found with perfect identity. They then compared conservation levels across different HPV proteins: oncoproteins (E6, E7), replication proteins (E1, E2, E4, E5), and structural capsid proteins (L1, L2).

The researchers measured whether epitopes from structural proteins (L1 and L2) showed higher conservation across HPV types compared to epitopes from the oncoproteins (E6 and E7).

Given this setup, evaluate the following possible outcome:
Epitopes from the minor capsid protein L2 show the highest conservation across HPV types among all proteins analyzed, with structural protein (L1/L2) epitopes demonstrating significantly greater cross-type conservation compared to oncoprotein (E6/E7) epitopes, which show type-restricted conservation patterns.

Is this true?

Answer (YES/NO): NO